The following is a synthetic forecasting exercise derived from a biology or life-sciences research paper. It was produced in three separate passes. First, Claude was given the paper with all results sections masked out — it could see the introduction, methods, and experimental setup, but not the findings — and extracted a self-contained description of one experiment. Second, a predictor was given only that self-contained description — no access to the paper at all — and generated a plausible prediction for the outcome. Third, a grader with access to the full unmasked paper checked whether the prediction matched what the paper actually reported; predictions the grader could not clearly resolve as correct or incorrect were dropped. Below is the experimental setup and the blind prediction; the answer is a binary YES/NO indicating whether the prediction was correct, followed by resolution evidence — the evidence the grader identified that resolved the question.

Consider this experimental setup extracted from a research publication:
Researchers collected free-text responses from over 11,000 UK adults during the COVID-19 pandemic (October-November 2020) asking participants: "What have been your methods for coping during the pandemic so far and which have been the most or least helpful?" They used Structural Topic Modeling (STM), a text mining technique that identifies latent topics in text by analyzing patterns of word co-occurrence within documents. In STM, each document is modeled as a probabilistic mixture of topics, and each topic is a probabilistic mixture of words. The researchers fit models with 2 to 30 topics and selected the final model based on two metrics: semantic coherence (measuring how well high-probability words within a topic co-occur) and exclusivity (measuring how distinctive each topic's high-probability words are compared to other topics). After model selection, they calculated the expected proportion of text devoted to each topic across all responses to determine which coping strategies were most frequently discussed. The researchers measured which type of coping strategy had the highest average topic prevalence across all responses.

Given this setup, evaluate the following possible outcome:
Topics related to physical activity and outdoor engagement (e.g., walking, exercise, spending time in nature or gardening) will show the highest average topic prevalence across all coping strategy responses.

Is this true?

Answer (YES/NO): NO